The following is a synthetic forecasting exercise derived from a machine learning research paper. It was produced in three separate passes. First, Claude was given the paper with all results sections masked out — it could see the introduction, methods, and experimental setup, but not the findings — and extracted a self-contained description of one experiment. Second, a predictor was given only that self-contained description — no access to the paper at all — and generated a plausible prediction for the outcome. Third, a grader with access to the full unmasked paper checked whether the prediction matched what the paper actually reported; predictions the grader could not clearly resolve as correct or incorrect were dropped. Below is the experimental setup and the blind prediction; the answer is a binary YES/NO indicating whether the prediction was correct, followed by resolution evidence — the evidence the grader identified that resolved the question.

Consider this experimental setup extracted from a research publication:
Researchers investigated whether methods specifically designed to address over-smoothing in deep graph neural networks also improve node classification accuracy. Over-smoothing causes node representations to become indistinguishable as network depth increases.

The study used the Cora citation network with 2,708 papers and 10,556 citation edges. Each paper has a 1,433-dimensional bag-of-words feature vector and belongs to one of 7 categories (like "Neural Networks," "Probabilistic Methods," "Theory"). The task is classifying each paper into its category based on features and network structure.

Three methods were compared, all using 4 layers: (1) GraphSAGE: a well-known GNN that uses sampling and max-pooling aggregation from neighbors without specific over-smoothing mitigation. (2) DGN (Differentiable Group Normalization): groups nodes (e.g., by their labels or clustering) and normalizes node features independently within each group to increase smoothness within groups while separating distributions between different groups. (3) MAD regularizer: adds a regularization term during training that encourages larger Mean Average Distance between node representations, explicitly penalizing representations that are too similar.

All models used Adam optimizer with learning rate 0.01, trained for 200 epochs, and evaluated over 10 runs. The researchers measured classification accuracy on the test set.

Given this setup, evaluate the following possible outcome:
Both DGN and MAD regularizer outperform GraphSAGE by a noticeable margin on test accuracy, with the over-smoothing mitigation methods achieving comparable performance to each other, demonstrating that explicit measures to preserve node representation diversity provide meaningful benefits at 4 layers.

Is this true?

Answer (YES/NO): NO